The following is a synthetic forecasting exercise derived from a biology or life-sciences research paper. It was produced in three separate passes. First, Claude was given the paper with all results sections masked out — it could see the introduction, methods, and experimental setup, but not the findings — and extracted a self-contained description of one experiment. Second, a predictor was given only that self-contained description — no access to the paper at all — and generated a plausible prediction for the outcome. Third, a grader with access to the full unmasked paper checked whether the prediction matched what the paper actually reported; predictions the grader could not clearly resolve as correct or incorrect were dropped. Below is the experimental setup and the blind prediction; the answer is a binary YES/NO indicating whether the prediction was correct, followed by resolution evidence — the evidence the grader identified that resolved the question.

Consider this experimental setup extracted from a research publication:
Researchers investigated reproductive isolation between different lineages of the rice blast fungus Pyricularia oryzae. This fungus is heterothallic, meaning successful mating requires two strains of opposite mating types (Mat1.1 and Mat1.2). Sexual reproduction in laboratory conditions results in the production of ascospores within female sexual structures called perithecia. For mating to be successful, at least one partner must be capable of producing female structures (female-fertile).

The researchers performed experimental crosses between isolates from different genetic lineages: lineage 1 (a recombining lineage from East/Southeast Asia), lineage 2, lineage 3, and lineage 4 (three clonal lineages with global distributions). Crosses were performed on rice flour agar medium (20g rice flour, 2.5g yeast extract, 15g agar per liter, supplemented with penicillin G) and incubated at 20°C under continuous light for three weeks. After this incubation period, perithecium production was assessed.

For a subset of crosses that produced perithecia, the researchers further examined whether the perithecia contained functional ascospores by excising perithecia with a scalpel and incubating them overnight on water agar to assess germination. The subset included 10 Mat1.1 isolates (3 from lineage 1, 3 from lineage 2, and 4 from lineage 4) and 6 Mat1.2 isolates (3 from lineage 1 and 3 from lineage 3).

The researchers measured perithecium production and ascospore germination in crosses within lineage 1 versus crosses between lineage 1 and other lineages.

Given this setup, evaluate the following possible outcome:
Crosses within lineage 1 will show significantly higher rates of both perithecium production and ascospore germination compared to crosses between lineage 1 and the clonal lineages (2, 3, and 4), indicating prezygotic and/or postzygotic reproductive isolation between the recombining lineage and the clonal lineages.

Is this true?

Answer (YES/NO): YES